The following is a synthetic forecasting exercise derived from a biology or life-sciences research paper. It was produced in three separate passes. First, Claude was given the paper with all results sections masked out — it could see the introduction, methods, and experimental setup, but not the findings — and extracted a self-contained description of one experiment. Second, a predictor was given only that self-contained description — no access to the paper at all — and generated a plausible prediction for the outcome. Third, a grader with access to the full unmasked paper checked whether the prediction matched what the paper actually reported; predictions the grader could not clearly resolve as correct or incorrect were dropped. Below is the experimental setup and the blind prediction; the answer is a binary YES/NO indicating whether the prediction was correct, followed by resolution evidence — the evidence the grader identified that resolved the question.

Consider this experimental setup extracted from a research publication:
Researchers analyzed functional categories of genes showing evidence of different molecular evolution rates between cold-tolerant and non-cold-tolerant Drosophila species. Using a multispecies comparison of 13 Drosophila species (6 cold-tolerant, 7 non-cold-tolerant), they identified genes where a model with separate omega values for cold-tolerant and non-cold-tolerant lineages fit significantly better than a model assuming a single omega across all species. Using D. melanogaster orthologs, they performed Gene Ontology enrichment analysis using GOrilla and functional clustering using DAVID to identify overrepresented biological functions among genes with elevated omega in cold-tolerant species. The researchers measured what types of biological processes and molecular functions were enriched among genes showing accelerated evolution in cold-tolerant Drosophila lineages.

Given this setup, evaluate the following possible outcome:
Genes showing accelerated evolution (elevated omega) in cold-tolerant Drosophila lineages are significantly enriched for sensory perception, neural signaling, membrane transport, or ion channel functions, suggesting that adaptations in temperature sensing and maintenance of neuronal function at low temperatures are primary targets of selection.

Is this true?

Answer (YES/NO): YES